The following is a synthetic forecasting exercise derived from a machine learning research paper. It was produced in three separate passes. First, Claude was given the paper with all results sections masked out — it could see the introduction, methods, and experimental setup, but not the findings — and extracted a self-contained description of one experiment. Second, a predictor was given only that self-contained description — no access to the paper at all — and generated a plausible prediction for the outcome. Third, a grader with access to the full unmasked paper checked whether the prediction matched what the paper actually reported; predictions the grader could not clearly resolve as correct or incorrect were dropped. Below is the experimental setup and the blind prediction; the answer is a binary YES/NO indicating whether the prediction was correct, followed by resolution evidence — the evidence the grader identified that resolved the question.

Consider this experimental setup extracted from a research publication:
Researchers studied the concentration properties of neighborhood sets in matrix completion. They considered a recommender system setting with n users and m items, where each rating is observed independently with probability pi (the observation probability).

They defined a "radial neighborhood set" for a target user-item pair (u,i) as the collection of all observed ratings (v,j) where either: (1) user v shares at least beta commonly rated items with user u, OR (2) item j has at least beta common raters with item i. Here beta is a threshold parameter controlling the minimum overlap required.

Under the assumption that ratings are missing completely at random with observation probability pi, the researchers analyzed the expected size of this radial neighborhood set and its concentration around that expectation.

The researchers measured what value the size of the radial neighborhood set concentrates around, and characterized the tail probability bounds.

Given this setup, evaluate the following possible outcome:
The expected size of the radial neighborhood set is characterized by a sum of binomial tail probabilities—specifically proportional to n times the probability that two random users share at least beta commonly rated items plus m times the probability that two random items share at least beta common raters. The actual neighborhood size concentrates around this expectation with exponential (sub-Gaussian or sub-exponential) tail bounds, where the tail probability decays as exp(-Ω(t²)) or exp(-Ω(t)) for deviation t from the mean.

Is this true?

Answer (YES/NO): NO